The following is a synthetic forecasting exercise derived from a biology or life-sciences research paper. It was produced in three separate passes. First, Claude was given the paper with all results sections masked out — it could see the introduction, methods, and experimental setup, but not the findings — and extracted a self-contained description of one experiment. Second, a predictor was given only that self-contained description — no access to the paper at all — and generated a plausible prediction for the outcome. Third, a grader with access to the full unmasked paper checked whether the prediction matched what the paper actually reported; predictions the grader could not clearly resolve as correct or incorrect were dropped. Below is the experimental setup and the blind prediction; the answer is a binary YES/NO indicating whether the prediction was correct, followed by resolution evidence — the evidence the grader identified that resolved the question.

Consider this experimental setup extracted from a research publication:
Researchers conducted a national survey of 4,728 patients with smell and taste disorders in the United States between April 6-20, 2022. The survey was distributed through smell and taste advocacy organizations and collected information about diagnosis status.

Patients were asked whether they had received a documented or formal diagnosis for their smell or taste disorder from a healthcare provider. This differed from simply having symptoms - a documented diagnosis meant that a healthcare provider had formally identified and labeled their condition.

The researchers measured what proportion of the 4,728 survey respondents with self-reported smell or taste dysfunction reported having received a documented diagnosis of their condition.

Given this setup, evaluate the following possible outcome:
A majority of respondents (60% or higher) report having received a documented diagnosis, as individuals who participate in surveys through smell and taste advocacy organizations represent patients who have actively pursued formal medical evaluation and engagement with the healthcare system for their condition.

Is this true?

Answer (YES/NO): NO